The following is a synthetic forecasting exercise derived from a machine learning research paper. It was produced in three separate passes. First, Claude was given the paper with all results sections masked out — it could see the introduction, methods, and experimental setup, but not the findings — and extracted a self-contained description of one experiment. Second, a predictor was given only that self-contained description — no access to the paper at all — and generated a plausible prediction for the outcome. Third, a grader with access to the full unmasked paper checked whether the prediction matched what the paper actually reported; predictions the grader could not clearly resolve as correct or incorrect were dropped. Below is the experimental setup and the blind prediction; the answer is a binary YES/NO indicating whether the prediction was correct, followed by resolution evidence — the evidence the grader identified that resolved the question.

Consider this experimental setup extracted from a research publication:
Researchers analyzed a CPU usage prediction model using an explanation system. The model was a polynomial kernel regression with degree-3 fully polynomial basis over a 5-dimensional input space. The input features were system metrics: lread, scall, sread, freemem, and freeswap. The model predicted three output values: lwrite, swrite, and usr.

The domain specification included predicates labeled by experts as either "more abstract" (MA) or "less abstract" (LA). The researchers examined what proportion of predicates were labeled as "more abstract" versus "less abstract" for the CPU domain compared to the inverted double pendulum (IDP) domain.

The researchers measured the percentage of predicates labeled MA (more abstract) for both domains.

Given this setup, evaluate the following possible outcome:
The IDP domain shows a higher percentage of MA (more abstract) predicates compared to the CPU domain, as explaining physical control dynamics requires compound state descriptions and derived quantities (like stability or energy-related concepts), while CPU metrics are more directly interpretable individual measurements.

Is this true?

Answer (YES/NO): NO